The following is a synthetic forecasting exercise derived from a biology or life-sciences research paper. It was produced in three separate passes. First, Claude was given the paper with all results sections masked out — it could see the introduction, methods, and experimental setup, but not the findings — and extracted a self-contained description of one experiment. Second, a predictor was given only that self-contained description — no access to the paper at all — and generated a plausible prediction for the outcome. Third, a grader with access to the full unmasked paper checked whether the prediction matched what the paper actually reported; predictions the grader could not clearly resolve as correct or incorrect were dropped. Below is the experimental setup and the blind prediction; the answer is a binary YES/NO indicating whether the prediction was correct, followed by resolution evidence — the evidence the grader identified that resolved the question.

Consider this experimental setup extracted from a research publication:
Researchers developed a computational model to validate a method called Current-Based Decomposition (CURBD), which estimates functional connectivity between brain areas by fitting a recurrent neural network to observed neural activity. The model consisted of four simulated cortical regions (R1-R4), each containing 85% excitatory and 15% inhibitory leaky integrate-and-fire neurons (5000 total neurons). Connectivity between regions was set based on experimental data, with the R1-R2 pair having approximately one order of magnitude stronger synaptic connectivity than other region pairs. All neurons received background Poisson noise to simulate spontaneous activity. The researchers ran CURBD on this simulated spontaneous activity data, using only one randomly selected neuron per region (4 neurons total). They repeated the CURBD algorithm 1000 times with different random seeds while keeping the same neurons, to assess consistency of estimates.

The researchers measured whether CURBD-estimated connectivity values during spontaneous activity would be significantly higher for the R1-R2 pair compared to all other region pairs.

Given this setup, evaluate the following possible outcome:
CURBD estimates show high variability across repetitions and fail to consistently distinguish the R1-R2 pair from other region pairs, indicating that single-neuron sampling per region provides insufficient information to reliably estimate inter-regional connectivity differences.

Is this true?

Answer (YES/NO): NO